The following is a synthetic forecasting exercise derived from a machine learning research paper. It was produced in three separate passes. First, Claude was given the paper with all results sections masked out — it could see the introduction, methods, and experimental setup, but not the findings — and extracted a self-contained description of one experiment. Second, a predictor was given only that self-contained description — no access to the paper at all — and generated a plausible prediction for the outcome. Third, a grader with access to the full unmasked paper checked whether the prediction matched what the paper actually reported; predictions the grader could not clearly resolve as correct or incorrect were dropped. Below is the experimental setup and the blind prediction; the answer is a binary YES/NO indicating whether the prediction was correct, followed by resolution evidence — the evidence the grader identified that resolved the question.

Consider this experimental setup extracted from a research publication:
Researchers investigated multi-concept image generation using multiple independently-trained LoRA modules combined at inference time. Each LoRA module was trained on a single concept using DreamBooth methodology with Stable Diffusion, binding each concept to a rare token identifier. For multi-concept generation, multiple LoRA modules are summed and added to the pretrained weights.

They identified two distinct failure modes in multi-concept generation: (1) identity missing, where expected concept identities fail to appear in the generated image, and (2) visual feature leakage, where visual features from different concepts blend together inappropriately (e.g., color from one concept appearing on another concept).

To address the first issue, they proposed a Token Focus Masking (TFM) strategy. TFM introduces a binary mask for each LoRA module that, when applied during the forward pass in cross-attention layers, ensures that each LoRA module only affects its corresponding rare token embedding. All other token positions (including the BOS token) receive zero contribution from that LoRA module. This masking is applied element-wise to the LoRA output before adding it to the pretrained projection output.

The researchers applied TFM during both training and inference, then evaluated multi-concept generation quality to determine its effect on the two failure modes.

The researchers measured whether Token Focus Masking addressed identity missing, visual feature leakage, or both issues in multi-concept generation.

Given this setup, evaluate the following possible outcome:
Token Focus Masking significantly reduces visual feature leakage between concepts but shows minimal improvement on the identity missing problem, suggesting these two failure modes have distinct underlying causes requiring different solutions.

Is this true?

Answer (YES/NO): NO